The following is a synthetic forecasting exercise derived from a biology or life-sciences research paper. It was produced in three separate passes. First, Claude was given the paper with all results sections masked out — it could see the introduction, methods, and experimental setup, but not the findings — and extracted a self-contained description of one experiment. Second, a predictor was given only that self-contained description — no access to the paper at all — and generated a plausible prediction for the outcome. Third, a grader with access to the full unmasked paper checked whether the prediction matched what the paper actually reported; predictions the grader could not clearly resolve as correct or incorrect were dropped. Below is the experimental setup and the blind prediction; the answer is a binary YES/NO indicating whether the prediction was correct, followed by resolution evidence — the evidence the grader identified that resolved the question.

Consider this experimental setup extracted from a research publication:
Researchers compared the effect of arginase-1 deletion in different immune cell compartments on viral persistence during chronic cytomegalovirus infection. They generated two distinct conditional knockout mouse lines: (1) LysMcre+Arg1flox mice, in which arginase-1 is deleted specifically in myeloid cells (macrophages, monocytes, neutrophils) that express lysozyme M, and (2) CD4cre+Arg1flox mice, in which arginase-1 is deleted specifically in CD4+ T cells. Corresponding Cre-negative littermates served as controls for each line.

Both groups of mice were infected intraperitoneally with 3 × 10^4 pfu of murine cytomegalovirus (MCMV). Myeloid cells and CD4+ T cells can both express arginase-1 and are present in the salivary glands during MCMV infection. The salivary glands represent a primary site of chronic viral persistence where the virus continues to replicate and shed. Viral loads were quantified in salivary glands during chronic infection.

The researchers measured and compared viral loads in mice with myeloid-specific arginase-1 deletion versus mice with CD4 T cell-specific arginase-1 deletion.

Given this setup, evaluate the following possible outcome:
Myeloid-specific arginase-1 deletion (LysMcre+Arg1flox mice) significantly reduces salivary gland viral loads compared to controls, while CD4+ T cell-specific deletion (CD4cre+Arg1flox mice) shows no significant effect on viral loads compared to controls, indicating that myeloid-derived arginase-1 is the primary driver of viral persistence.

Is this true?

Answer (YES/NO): NO